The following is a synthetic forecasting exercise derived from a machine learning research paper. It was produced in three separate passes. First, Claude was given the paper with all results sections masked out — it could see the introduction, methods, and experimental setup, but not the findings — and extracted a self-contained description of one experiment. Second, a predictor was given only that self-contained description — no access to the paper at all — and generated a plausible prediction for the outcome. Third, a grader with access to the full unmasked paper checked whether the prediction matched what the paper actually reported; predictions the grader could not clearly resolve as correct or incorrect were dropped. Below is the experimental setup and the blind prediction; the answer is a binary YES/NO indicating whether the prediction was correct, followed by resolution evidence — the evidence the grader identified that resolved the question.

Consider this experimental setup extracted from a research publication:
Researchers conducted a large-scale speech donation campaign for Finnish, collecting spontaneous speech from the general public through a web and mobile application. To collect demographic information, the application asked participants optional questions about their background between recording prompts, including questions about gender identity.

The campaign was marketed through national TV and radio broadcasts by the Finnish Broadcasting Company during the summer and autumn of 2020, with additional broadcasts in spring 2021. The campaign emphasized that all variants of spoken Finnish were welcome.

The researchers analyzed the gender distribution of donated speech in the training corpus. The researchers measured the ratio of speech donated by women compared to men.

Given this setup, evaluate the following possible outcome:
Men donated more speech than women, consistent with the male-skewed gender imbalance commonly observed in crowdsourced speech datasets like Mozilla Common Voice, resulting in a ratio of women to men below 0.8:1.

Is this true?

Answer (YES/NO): NO